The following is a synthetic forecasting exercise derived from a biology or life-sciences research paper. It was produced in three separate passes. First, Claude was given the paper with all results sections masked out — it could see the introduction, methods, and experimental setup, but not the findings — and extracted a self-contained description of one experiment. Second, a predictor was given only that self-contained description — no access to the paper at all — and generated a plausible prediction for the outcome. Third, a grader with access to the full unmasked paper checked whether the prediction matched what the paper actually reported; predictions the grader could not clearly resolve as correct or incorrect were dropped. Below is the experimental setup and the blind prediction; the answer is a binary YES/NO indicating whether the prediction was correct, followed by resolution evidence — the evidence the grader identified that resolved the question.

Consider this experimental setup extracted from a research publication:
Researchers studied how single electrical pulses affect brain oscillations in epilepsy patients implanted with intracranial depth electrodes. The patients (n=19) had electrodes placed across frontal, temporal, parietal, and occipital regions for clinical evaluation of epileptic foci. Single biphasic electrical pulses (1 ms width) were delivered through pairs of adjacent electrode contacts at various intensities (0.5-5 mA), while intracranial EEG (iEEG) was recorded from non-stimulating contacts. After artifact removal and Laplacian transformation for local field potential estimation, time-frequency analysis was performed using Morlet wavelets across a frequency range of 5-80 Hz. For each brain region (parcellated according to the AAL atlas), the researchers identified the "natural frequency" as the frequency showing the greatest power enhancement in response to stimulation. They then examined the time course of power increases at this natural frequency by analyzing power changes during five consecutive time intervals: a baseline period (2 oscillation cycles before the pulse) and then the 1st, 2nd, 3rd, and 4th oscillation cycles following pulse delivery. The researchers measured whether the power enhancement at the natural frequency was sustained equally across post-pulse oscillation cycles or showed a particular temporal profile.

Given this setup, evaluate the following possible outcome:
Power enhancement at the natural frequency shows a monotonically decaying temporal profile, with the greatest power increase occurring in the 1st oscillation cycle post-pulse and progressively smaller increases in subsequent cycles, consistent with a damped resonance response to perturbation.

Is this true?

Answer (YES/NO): YES